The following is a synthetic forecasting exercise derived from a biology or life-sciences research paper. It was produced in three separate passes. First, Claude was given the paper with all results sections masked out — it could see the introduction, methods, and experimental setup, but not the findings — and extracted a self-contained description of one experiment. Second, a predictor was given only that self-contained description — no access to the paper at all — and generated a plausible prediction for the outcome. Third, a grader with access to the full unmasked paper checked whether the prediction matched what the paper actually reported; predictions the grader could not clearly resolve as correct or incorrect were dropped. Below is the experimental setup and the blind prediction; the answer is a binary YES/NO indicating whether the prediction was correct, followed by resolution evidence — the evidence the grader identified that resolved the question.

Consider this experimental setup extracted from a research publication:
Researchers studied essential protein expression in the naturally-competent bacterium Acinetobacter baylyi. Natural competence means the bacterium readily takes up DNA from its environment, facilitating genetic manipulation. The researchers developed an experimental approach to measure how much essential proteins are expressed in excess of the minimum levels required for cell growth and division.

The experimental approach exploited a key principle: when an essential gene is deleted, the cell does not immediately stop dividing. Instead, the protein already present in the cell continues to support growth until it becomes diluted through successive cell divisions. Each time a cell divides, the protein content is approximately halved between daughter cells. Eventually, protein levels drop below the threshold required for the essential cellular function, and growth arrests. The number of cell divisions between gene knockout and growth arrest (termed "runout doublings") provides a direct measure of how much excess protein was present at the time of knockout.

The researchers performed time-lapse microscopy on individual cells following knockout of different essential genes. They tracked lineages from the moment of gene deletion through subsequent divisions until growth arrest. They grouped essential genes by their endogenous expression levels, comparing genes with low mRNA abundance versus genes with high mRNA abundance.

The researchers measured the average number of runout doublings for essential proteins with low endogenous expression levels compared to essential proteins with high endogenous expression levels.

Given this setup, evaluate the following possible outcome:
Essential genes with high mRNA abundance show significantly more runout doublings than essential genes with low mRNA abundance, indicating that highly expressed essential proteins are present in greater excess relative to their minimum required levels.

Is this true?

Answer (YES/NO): NO